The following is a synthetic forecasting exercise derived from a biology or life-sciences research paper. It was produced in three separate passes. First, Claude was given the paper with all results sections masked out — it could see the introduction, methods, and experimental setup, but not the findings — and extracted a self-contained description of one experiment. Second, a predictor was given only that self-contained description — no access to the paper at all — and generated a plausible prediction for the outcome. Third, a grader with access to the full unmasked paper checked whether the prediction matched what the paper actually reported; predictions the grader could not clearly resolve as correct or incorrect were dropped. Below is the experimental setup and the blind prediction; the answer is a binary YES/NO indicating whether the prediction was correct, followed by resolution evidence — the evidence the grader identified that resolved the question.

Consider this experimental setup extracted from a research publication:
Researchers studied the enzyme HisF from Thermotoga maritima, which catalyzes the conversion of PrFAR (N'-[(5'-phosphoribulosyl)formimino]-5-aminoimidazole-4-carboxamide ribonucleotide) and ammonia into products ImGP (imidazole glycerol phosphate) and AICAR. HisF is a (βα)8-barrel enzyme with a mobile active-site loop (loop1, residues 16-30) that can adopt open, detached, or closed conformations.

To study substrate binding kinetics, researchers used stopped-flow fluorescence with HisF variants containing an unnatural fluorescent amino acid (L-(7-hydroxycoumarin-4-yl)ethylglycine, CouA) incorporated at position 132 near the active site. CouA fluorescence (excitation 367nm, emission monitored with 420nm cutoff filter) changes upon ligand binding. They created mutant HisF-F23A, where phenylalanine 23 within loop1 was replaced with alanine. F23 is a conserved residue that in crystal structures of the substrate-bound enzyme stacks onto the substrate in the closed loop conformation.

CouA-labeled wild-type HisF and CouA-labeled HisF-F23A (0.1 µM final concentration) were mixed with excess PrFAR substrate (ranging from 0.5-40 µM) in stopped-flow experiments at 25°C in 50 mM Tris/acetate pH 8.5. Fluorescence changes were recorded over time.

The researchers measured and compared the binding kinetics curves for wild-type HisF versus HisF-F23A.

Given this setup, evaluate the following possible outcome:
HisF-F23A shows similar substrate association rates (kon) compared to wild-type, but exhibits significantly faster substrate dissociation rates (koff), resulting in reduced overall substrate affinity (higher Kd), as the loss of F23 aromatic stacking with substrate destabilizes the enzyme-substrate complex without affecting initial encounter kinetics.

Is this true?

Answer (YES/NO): NO